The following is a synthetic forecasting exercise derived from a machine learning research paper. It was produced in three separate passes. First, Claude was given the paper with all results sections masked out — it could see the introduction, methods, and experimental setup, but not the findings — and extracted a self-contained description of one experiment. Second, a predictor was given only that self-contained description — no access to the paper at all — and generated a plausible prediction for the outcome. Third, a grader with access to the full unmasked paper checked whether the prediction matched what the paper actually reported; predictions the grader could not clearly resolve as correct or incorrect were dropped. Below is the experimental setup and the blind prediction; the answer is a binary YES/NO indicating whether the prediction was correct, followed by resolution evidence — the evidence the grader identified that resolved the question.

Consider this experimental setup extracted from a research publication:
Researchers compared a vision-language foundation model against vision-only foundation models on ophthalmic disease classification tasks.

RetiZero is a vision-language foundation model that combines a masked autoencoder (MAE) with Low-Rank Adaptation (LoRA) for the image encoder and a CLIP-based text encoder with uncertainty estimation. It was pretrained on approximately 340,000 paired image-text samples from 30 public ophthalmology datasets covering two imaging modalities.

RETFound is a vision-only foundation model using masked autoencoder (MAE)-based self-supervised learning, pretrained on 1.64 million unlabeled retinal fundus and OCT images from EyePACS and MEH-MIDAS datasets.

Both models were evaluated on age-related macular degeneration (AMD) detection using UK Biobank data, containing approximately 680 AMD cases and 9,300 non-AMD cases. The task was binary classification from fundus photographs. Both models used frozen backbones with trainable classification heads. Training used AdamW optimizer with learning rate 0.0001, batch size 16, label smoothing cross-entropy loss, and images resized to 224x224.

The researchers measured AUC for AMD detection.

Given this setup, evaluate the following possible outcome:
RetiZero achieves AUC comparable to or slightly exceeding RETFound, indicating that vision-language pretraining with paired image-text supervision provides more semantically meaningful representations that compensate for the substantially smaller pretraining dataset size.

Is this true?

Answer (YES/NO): YES